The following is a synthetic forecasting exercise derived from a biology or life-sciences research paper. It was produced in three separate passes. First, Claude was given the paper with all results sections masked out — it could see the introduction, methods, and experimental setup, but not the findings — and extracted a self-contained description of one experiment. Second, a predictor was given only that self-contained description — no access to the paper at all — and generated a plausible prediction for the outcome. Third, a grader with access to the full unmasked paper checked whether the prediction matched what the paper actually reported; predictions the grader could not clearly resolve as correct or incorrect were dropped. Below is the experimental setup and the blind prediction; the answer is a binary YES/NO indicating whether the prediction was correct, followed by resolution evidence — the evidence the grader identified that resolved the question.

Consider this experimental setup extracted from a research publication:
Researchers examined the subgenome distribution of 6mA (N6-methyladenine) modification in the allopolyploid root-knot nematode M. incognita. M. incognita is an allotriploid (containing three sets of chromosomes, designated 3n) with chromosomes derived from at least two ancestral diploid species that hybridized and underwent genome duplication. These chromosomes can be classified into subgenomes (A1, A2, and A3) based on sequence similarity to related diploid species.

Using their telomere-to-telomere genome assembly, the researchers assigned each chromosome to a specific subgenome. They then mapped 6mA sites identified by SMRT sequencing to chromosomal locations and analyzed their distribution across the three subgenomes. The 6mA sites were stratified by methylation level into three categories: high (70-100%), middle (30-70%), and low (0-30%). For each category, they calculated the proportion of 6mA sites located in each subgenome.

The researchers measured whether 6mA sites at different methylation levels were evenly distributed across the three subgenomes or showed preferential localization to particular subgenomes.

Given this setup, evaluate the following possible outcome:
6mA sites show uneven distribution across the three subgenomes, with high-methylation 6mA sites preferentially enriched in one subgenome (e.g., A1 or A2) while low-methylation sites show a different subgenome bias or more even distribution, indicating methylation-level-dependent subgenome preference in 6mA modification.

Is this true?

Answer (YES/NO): NO